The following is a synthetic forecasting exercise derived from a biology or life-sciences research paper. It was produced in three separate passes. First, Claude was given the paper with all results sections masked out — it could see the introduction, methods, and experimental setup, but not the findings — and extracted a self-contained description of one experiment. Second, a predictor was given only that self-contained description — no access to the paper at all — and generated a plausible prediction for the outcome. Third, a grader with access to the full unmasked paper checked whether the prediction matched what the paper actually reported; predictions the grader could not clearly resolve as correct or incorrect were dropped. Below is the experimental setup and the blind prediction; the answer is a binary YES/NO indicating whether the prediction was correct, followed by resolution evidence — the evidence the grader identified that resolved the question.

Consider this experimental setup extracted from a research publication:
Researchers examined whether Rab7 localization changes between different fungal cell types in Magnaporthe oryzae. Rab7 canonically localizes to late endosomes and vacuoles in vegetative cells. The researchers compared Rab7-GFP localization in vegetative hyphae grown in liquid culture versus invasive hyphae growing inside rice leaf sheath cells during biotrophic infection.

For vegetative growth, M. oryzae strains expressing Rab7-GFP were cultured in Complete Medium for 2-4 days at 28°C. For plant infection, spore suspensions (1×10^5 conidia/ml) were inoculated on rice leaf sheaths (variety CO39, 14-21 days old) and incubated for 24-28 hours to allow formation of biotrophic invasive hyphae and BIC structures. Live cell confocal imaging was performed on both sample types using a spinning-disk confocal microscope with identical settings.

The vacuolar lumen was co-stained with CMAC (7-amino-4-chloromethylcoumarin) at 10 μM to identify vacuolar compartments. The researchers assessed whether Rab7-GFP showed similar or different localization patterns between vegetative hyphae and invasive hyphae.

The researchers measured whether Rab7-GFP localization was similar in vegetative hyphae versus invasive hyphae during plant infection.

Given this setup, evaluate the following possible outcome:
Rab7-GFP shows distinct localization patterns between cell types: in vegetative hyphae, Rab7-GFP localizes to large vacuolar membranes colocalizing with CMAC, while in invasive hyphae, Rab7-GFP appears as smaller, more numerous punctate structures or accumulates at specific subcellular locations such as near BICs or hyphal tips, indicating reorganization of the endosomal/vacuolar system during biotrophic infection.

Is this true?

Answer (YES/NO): YES